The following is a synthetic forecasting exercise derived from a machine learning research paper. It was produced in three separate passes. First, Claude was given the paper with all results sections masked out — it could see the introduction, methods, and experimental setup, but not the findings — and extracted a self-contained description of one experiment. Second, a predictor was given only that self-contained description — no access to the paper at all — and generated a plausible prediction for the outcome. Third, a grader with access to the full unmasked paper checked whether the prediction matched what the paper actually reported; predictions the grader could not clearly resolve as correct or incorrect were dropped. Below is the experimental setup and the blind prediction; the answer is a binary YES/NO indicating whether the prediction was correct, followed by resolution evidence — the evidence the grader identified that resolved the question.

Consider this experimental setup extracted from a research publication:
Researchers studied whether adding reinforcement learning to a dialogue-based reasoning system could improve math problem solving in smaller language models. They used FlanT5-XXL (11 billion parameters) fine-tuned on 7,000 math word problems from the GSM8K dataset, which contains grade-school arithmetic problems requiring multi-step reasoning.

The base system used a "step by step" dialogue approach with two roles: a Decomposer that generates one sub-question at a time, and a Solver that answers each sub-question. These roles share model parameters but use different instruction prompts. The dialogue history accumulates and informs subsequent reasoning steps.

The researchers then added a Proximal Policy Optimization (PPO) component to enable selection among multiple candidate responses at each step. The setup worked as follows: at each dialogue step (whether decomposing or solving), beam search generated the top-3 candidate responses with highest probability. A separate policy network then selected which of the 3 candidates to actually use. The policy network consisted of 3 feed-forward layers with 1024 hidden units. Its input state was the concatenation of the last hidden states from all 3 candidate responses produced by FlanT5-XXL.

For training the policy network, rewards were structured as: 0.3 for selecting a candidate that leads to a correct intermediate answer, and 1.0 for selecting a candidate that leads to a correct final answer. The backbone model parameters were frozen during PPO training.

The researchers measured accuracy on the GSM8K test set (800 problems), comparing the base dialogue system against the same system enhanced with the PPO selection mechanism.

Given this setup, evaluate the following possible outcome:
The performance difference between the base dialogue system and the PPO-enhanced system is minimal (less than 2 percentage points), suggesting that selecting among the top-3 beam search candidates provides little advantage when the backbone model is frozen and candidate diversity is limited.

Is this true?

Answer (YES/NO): NO